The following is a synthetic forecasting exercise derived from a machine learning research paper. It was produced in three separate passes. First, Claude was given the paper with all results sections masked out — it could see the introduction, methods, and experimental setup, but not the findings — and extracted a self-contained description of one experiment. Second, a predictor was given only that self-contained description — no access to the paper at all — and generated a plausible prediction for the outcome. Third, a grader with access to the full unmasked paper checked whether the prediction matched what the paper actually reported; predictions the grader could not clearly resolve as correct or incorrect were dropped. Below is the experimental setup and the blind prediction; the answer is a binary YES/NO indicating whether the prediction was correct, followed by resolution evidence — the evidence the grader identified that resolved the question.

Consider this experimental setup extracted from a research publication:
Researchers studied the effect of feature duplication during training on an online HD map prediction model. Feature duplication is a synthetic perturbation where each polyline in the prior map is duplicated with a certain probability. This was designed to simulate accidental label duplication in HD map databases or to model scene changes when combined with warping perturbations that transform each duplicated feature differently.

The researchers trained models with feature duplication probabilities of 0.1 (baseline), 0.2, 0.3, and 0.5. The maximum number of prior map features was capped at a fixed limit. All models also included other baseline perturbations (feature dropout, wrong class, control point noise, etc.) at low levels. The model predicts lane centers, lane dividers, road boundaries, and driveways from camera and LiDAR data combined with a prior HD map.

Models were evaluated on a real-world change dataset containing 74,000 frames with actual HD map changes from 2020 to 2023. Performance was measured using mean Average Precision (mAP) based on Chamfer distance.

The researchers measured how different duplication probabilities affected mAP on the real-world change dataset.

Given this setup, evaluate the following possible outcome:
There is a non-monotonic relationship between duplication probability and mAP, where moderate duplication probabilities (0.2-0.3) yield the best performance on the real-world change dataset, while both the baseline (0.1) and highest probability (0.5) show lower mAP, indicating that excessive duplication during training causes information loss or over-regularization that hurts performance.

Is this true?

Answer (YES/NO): NO